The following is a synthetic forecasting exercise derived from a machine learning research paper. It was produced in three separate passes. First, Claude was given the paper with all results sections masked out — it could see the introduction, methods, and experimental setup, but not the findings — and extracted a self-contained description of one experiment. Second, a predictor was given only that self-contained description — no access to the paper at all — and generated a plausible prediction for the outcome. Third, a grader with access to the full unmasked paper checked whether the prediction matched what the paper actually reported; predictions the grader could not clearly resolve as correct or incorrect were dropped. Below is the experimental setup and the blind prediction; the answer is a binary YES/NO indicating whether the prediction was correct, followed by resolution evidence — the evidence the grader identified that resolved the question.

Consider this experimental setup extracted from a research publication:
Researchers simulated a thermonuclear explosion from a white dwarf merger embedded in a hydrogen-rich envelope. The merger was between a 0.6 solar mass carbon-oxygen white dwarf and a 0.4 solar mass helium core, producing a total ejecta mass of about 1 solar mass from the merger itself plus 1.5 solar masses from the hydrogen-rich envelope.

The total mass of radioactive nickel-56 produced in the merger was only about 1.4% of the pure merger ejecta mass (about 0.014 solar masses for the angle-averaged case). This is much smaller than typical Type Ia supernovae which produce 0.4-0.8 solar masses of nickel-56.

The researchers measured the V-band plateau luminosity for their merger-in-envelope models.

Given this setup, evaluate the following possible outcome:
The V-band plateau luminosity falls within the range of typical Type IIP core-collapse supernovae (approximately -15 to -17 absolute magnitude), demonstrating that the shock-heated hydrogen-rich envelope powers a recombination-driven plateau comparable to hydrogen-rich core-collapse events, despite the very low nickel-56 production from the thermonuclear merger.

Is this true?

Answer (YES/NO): YES